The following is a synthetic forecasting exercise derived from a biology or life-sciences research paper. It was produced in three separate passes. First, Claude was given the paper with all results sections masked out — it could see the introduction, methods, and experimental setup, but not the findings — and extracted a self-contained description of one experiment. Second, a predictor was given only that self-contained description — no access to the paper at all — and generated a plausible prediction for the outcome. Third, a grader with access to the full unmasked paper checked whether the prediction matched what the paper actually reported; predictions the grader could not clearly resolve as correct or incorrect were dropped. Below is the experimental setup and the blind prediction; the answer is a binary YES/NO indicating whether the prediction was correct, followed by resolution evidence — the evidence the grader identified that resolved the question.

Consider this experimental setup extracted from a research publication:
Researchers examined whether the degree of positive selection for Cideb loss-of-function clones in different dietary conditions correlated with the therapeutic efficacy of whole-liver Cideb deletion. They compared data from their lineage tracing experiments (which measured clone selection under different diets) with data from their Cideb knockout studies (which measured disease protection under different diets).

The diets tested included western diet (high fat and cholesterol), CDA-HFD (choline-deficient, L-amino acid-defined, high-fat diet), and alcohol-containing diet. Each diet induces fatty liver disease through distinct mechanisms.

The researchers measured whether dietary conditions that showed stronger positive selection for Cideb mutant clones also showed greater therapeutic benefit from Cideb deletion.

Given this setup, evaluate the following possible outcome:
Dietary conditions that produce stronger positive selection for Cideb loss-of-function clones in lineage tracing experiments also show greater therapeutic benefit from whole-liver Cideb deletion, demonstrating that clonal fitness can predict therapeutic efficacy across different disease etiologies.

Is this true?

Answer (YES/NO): YES